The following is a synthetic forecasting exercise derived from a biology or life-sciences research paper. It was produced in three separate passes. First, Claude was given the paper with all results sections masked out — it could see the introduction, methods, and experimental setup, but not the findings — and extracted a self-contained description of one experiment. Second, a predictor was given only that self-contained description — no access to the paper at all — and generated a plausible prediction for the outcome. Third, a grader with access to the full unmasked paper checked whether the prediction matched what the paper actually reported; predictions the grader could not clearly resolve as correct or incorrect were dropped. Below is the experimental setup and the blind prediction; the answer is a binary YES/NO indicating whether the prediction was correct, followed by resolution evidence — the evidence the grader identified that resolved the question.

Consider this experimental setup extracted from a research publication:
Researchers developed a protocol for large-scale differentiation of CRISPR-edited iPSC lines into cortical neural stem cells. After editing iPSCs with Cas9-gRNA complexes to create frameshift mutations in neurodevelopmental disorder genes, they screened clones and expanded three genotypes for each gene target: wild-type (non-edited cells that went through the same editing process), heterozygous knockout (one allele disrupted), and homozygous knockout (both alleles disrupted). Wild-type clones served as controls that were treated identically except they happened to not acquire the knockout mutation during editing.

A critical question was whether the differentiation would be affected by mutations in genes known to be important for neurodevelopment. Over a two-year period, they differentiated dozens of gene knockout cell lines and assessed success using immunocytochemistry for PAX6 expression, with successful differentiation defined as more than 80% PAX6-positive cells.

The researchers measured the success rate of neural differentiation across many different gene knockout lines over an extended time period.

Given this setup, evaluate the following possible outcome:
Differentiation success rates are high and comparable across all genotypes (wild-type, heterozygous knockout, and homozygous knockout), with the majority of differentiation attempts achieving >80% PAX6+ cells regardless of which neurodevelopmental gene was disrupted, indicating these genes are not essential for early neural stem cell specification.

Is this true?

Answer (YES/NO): NO